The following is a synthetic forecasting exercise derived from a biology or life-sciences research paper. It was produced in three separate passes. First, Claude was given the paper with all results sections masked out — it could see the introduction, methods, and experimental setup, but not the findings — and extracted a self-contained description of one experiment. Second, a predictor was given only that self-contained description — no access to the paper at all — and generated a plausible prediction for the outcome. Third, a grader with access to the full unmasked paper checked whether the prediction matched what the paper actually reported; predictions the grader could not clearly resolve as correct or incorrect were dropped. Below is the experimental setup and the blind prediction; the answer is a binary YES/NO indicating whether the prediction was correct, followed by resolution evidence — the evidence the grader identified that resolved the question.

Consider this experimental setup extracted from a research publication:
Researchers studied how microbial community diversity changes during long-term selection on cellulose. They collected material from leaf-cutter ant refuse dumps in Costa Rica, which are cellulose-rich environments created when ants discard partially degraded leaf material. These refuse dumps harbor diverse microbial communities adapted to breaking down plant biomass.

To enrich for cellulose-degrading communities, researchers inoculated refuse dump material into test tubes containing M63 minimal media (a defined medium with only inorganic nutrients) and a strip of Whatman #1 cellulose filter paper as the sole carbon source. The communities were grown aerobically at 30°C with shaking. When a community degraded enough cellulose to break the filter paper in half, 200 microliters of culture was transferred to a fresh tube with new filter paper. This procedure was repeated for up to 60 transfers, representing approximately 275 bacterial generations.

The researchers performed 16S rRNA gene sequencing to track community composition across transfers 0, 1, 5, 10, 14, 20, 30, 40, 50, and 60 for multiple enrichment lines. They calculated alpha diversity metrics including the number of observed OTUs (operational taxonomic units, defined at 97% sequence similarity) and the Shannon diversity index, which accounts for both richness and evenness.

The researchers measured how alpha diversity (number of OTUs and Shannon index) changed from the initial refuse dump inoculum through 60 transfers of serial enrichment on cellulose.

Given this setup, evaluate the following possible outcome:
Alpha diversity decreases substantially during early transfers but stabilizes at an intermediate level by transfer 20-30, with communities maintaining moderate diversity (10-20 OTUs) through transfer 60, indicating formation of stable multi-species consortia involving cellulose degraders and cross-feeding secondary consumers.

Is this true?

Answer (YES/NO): NO